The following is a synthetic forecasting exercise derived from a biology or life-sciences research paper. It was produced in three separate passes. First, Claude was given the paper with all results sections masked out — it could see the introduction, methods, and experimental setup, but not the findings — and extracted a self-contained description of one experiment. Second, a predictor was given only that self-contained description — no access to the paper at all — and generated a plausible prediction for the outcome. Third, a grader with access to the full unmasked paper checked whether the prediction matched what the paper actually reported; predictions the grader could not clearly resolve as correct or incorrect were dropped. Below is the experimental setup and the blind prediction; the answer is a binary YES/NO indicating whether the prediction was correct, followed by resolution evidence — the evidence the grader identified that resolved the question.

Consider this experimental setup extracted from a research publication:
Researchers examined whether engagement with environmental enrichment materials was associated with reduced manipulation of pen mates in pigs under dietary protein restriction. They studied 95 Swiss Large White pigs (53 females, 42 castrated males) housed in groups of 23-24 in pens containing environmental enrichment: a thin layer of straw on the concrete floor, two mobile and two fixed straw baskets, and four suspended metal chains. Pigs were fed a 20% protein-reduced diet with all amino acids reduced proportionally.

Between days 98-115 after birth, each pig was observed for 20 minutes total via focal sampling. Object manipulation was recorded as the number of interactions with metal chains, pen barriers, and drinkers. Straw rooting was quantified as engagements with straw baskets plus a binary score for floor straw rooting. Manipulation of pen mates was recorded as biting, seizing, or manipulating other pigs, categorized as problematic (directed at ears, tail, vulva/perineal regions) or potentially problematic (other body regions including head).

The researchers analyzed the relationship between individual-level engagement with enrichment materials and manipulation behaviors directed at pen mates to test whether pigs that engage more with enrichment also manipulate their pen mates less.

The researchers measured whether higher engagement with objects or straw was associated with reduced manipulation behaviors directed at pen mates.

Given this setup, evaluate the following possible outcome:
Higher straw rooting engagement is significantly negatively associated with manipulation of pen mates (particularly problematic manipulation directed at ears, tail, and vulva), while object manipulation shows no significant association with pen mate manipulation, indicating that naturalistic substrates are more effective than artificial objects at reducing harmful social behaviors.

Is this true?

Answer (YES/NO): NO